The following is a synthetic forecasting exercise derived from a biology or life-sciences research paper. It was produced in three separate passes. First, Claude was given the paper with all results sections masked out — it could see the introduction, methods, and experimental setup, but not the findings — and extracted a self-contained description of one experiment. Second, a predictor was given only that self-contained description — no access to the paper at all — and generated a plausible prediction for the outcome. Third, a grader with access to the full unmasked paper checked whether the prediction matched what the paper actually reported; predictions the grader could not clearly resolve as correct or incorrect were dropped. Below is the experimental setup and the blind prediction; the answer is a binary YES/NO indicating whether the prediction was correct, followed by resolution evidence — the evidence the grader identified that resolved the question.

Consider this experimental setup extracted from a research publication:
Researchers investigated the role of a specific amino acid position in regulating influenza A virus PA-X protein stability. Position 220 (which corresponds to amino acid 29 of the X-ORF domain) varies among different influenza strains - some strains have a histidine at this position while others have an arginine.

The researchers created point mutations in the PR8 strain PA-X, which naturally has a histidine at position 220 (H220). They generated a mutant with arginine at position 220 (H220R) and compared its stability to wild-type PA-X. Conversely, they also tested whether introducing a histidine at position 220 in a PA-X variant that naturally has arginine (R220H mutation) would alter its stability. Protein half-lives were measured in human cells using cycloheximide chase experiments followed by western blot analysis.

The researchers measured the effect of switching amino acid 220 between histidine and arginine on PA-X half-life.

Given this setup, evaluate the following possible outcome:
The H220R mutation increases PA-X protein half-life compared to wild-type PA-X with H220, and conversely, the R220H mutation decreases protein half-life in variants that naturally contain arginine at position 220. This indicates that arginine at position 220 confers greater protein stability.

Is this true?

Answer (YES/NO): NO